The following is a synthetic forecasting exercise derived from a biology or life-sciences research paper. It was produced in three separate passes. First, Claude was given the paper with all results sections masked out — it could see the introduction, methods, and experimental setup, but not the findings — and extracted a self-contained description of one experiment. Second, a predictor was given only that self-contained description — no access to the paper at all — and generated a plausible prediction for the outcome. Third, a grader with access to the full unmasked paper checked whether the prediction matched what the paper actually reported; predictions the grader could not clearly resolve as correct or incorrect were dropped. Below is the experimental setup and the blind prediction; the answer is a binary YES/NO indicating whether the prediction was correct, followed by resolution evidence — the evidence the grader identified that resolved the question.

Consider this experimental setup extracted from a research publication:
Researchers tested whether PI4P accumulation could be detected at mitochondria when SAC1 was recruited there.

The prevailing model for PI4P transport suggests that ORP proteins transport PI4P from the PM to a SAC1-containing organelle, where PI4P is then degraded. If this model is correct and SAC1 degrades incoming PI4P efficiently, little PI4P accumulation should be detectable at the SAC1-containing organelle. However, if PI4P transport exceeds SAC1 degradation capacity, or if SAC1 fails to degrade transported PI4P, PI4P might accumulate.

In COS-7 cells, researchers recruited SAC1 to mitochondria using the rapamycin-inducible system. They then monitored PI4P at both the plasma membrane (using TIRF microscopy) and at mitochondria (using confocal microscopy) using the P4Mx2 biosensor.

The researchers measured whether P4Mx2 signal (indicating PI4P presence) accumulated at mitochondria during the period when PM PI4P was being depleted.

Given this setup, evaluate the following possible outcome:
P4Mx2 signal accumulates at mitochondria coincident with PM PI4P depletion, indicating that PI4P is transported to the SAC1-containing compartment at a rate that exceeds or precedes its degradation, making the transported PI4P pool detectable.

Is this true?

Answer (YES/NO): NO